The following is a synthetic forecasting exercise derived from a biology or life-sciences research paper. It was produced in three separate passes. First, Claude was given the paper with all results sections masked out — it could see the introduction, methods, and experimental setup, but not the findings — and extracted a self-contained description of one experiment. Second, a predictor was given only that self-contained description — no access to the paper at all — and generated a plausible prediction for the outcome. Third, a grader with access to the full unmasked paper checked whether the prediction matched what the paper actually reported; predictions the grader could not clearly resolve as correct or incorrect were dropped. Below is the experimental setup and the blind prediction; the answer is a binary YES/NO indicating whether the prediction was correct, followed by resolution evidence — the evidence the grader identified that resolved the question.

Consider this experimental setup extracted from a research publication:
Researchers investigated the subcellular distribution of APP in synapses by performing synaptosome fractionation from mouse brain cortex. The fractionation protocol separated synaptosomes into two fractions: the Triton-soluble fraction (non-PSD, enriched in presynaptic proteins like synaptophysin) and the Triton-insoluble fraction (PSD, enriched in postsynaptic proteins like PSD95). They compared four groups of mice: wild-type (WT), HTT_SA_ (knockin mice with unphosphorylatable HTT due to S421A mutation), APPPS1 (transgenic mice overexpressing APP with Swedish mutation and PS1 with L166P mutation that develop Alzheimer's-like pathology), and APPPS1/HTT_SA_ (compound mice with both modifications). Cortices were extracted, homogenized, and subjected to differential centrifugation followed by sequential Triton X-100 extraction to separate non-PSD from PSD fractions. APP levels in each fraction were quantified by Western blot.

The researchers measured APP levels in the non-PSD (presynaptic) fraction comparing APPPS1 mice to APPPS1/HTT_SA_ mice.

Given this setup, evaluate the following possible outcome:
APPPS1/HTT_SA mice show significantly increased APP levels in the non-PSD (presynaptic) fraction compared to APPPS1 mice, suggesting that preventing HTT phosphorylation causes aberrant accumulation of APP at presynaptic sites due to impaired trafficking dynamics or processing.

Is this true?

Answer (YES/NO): NO